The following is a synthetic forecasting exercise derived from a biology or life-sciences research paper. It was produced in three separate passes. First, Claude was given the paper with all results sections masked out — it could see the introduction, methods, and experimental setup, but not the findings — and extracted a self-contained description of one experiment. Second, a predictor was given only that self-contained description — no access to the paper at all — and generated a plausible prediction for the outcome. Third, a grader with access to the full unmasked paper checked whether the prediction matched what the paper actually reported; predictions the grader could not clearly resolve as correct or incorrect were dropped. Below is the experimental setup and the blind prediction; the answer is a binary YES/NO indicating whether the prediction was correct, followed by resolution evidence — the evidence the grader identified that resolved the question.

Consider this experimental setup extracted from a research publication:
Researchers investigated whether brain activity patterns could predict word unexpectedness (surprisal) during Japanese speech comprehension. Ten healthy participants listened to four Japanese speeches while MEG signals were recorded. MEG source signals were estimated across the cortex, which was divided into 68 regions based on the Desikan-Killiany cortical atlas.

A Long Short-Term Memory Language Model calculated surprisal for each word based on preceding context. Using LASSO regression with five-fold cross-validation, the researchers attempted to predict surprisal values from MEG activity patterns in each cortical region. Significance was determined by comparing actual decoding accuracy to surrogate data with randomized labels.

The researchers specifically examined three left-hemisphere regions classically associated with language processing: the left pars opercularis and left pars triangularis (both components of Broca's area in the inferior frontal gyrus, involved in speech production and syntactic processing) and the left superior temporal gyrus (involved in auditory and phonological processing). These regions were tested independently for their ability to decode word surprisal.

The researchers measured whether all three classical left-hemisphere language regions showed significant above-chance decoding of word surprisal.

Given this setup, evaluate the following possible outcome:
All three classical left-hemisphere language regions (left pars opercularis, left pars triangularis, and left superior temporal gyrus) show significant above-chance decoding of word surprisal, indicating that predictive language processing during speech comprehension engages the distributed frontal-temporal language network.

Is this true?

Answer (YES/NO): NO